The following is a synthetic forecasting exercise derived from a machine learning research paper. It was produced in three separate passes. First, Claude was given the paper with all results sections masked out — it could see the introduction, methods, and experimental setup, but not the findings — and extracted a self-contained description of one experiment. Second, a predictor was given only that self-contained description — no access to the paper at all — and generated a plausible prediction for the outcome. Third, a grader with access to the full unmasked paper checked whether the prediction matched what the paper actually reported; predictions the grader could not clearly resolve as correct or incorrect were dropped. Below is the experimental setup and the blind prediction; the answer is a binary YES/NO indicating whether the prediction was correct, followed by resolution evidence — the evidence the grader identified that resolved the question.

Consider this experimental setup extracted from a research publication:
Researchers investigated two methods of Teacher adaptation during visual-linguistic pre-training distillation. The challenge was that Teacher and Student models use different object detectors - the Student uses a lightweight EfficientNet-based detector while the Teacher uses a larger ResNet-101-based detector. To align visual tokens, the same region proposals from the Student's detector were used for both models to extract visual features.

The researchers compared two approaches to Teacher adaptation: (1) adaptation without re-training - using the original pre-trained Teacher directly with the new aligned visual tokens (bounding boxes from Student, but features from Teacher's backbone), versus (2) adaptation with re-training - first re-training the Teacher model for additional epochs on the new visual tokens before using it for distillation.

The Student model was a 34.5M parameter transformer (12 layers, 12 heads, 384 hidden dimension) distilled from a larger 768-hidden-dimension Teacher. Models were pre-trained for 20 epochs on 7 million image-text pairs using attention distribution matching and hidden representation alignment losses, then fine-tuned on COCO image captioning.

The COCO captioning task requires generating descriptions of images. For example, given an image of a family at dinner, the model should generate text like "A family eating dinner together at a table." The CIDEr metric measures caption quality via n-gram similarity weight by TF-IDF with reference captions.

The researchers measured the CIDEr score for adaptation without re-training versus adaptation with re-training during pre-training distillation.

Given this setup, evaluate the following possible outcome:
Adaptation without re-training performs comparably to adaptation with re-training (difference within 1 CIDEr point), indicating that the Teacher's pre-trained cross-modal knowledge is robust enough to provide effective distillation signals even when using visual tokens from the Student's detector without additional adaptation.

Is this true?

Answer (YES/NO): YES